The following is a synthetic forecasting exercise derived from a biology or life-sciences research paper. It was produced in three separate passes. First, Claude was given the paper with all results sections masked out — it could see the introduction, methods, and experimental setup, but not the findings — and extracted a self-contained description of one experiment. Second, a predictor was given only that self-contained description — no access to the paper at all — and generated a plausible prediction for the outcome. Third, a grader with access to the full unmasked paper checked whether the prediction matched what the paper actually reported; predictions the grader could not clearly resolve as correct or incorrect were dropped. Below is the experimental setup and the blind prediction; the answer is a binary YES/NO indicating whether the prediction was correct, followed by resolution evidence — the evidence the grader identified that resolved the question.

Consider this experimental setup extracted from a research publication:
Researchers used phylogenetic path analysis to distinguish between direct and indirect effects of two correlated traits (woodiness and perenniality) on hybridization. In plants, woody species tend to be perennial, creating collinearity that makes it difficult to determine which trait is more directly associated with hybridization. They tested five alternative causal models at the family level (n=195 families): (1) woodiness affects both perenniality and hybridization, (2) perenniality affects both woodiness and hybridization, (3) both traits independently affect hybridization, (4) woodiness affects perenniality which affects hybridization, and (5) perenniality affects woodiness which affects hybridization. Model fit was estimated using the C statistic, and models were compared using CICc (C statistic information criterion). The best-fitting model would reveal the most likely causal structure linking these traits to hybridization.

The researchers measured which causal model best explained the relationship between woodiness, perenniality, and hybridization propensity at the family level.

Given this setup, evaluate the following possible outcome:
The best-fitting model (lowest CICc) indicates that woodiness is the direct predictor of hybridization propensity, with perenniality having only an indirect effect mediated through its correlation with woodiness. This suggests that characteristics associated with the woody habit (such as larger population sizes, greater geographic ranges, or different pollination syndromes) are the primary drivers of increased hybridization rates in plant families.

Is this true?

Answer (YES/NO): NO